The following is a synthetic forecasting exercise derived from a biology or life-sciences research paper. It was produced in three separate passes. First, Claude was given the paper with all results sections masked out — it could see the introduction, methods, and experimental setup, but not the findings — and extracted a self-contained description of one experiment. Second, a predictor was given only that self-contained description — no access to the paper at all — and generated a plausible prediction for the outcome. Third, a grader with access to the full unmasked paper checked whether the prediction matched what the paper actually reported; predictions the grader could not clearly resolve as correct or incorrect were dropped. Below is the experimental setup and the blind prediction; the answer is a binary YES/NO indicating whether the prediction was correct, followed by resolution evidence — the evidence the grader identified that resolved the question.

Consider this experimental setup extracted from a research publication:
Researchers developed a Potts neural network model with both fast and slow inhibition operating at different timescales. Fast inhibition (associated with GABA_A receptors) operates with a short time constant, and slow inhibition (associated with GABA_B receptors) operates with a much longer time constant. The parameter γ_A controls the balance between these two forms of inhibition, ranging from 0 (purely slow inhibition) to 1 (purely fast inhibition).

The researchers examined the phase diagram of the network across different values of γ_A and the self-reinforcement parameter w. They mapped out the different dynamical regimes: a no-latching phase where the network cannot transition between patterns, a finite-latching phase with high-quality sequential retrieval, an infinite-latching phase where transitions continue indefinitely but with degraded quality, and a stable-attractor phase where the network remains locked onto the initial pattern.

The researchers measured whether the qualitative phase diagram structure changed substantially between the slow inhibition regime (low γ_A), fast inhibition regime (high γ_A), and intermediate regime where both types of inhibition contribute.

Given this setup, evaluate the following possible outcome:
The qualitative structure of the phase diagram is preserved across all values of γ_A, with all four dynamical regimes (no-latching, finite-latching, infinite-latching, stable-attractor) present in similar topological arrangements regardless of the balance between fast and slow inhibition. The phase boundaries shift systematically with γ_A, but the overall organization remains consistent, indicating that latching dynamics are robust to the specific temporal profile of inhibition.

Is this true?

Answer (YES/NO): YES